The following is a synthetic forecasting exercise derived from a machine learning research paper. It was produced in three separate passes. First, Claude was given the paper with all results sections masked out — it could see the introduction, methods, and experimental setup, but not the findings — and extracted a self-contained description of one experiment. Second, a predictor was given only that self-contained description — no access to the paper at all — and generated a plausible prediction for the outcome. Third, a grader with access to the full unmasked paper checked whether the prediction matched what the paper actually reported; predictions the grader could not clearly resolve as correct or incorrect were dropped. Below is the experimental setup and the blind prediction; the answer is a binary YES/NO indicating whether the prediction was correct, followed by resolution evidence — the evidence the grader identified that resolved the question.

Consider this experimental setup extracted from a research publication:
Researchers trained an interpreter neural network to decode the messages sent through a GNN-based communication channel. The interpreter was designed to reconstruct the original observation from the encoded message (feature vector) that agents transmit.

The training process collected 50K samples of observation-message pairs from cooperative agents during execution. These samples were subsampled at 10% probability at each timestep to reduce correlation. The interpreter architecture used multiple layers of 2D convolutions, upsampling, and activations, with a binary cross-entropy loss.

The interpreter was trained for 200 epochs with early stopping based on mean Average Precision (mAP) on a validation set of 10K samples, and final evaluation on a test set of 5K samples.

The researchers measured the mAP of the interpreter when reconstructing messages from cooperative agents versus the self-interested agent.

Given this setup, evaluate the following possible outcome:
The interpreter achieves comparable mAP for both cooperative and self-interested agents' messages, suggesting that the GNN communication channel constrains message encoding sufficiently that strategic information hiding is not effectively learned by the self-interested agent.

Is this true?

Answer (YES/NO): NO